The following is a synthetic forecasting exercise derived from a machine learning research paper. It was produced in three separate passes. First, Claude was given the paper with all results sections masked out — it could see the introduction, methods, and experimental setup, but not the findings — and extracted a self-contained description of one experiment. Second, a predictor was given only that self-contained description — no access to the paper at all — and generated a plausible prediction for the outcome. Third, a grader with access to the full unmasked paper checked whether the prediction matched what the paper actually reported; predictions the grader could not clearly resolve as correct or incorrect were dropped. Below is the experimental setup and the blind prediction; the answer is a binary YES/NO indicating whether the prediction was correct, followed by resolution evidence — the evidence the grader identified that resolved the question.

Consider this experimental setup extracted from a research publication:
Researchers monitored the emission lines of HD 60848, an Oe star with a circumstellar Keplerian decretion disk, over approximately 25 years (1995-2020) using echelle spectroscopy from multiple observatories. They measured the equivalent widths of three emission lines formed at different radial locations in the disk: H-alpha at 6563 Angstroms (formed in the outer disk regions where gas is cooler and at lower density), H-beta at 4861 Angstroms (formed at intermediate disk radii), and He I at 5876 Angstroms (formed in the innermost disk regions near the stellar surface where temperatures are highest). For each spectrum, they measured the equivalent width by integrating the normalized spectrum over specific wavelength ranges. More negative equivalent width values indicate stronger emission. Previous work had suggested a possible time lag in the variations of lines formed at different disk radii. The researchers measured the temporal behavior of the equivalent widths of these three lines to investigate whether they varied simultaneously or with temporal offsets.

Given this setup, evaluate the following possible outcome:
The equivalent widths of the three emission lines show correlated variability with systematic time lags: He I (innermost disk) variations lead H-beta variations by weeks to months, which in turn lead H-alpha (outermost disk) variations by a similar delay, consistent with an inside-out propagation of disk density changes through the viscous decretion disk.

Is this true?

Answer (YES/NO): NO